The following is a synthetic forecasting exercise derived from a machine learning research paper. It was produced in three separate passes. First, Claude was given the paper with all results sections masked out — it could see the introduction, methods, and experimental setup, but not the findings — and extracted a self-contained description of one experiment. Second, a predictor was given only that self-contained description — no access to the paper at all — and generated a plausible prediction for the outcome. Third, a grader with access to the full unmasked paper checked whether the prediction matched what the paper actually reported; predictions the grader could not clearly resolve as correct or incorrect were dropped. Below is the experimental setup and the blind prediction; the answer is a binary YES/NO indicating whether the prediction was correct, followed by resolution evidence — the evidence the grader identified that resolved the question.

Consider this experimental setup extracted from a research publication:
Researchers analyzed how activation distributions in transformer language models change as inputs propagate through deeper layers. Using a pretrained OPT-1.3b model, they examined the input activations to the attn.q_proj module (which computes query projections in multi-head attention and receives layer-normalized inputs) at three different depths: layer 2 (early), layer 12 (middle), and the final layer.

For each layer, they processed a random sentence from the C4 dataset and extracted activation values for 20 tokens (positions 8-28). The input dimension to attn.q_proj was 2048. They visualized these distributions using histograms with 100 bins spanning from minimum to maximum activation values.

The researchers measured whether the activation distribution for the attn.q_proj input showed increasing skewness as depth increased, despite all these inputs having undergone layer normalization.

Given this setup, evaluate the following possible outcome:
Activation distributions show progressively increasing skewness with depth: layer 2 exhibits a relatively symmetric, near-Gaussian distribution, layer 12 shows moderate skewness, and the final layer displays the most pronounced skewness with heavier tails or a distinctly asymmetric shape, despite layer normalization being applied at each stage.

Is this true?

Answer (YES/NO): YES